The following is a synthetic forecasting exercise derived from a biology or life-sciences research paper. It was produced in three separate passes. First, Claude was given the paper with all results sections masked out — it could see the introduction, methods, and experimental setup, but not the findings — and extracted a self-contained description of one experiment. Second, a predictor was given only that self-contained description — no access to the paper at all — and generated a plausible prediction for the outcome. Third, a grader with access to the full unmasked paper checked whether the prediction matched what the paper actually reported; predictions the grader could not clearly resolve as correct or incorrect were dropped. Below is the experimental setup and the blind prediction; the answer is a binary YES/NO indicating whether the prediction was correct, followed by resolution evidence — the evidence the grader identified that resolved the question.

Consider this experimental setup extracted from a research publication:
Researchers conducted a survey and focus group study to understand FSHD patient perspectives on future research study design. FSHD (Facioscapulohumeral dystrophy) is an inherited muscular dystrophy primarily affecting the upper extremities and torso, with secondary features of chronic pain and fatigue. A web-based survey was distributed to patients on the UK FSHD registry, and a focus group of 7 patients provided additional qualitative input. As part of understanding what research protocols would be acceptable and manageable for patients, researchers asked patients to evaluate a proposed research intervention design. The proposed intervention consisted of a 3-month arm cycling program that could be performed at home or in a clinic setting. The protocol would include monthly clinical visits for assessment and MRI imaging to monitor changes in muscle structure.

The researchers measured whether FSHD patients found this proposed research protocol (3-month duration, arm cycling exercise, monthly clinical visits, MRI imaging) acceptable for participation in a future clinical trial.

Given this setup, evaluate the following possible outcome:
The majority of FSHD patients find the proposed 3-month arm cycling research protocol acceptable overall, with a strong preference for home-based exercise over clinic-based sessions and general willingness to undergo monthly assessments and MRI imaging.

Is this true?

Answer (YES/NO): NO